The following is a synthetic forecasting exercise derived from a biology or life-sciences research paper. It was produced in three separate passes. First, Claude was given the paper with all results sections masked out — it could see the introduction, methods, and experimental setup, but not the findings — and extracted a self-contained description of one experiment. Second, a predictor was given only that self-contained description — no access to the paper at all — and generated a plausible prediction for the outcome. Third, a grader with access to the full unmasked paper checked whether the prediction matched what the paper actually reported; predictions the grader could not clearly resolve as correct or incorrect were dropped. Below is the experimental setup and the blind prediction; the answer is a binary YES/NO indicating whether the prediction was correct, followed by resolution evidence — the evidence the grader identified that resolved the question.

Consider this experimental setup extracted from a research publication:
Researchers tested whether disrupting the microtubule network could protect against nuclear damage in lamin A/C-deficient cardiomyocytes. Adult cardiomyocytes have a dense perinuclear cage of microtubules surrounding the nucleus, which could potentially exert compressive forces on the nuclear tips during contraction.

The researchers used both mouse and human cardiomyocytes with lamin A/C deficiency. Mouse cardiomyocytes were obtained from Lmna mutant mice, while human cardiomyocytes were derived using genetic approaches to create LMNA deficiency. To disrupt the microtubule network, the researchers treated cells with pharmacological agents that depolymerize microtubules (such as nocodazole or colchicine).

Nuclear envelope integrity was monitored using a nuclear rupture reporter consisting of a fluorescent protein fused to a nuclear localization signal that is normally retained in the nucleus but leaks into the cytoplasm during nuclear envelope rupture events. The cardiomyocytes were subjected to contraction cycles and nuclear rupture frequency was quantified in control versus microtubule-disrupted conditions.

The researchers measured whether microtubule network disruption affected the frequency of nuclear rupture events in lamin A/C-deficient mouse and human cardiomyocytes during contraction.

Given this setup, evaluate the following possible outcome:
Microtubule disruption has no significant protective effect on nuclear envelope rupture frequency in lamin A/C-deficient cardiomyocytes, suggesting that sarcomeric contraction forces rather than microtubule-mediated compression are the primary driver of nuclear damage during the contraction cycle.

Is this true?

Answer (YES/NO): NO